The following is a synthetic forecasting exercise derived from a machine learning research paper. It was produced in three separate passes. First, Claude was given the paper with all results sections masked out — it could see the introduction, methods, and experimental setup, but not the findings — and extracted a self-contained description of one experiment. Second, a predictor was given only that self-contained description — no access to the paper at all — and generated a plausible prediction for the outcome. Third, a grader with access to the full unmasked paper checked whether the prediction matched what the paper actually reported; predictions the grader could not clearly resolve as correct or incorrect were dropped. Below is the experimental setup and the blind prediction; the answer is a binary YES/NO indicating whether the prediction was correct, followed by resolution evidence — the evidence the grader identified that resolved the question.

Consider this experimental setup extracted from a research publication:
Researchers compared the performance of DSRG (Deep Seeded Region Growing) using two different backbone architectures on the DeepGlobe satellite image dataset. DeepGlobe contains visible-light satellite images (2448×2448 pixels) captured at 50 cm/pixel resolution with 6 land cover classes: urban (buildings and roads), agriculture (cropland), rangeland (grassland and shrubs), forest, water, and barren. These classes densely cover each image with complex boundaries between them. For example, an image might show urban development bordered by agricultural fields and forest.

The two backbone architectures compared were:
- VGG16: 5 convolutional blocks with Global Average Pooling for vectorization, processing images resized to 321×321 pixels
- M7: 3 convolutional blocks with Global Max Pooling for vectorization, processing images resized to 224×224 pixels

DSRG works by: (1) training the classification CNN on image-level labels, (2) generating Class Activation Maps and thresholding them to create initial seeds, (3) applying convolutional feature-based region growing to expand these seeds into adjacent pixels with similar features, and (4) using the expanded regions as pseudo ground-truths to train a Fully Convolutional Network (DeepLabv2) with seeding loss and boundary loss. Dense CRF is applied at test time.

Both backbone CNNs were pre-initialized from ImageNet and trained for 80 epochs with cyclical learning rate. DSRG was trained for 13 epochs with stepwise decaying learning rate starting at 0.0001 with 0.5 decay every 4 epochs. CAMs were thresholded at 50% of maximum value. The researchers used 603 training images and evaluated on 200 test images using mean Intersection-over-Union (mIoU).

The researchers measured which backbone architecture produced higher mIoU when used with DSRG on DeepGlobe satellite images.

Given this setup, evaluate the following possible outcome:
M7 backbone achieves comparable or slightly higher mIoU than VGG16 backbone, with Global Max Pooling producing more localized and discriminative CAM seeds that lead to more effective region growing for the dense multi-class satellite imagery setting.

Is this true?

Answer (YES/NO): NO